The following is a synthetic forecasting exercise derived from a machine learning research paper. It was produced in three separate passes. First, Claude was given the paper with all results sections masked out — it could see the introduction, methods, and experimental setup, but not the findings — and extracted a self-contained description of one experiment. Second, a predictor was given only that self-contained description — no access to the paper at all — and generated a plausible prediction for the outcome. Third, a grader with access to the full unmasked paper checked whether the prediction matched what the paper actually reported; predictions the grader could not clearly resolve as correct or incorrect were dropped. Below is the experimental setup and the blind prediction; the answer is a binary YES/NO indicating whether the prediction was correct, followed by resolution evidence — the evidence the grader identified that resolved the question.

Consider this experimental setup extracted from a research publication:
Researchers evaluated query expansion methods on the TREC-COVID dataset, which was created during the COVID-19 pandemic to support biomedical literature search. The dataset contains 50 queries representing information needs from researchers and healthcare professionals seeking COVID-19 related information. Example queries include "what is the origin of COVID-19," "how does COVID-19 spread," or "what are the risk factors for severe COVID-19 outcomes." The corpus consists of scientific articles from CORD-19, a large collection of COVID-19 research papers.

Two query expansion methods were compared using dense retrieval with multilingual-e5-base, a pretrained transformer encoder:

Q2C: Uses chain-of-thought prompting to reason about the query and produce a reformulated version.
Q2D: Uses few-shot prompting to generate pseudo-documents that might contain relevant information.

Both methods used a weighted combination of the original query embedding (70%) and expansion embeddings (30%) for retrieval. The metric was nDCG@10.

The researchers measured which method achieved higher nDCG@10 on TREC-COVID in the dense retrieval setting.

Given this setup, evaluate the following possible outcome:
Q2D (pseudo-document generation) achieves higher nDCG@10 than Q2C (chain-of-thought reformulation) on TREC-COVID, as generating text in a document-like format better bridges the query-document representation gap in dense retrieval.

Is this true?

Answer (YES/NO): YES